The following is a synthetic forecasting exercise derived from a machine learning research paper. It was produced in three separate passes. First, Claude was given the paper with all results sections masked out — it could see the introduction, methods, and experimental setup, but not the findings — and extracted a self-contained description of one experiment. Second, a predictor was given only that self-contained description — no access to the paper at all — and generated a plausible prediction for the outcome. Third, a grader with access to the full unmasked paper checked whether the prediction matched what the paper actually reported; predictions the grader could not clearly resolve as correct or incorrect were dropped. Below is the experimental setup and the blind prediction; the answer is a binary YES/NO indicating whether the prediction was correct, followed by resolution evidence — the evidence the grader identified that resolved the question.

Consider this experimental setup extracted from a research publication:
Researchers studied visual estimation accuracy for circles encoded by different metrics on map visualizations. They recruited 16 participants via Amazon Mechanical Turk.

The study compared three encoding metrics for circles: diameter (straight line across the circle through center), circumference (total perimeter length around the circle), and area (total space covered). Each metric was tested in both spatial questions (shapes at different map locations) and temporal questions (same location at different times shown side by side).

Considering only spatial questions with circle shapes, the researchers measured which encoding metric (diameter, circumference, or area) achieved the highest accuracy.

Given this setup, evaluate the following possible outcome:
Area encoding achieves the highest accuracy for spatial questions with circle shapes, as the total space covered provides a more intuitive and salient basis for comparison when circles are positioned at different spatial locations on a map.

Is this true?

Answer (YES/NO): NO